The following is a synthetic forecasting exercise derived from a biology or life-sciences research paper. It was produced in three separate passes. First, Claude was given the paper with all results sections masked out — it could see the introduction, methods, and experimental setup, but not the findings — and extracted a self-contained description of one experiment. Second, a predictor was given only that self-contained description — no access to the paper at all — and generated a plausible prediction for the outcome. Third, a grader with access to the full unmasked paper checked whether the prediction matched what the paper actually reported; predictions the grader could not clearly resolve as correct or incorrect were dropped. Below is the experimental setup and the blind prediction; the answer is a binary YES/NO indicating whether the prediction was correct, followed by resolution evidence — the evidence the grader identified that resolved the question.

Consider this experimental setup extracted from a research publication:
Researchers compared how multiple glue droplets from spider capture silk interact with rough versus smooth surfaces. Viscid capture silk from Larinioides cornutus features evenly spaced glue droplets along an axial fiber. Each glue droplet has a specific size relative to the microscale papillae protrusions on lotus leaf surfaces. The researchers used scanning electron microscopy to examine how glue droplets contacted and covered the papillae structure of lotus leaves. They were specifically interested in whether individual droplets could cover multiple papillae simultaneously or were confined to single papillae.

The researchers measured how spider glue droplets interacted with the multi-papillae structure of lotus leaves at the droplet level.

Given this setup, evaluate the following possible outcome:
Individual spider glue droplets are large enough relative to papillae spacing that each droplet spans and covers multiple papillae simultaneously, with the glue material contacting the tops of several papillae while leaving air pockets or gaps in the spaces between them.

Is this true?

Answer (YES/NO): YES